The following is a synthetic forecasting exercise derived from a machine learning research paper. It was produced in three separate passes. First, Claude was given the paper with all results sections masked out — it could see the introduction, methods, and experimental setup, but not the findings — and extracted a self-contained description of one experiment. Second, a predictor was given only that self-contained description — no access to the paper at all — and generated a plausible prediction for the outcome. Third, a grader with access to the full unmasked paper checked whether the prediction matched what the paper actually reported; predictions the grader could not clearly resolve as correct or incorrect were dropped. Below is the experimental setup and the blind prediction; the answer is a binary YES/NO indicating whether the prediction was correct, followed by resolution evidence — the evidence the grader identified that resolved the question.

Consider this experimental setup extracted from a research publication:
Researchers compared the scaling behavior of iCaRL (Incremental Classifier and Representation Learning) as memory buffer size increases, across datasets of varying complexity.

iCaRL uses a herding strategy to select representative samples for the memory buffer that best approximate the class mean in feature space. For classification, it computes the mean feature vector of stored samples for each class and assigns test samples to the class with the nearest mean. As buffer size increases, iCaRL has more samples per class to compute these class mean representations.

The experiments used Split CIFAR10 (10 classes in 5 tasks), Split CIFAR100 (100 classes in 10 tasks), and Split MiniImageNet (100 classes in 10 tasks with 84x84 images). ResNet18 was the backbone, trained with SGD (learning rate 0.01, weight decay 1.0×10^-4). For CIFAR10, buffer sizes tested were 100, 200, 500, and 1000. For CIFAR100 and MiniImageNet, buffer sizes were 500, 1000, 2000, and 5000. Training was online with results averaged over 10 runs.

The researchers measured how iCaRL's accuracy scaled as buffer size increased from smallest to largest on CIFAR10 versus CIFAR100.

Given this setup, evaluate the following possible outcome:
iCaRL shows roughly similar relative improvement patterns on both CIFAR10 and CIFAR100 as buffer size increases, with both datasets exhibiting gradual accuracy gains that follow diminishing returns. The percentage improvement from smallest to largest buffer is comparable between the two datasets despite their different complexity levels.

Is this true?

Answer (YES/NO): NO